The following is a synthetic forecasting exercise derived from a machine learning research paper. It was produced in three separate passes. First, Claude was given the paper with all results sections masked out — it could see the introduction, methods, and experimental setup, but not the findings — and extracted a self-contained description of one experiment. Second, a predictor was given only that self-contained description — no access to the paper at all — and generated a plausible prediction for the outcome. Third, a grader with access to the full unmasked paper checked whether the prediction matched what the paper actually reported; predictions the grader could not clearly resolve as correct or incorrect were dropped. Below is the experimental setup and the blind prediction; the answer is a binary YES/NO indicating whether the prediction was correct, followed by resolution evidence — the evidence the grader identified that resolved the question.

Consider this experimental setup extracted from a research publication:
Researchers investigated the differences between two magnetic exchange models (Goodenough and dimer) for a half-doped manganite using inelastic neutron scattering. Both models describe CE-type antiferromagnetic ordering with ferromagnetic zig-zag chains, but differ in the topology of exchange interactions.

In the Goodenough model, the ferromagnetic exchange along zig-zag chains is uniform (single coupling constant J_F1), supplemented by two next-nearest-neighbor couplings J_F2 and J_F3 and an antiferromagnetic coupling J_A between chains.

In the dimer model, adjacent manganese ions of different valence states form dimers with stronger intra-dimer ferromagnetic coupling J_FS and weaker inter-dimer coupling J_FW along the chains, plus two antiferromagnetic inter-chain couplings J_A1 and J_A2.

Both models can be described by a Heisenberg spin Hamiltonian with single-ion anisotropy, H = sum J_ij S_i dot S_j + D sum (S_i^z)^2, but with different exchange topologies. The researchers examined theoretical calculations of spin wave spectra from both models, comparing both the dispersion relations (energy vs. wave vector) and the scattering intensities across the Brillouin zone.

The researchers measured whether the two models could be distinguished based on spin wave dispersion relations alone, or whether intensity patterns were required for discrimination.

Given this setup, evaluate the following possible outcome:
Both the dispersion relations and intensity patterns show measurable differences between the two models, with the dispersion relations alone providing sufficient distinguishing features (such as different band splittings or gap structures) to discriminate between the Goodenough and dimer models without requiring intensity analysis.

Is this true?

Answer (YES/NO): NO